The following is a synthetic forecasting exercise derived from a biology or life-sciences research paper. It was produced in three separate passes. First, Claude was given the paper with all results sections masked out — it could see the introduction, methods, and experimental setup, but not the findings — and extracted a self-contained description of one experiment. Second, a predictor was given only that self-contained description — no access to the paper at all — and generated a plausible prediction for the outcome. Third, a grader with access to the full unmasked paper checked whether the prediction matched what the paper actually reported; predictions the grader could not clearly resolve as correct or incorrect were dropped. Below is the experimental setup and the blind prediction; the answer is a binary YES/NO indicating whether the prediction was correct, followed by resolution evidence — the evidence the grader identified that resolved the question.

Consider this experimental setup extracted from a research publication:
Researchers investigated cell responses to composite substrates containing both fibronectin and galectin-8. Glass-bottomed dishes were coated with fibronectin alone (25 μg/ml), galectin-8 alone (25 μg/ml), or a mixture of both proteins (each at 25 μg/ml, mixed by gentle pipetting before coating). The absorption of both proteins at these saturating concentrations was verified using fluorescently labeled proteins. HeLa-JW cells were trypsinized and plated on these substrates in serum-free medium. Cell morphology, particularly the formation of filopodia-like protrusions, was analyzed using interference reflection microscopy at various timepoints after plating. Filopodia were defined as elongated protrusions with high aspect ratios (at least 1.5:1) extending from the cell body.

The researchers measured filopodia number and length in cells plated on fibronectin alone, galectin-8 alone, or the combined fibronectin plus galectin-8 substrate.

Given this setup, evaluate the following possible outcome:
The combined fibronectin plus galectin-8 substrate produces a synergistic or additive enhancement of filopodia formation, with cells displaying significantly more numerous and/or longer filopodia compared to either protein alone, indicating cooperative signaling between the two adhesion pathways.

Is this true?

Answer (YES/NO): YES